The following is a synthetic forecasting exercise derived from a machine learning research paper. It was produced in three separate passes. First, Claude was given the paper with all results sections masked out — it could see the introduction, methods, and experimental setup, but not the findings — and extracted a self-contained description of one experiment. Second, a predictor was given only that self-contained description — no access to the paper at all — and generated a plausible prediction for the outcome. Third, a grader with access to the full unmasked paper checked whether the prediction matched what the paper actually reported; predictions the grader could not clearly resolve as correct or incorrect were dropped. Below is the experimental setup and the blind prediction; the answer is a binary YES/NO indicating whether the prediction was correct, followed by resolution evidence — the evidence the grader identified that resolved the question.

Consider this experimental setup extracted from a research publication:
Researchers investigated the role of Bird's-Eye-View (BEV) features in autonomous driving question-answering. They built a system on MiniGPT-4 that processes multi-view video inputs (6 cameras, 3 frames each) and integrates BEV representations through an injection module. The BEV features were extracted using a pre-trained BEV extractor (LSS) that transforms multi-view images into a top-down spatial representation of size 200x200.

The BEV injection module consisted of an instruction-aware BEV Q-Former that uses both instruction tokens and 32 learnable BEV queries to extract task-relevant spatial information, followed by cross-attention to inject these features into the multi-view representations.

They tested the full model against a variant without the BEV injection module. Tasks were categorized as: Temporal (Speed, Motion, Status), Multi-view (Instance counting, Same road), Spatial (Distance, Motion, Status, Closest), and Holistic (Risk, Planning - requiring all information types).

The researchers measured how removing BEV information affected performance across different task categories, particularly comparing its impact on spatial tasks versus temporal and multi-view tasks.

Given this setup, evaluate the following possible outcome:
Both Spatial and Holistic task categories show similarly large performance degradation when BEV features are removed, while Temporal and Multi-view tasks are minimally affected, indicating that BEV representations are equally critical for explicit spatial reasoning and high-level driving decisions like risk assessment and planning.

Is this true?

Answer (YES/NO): NO